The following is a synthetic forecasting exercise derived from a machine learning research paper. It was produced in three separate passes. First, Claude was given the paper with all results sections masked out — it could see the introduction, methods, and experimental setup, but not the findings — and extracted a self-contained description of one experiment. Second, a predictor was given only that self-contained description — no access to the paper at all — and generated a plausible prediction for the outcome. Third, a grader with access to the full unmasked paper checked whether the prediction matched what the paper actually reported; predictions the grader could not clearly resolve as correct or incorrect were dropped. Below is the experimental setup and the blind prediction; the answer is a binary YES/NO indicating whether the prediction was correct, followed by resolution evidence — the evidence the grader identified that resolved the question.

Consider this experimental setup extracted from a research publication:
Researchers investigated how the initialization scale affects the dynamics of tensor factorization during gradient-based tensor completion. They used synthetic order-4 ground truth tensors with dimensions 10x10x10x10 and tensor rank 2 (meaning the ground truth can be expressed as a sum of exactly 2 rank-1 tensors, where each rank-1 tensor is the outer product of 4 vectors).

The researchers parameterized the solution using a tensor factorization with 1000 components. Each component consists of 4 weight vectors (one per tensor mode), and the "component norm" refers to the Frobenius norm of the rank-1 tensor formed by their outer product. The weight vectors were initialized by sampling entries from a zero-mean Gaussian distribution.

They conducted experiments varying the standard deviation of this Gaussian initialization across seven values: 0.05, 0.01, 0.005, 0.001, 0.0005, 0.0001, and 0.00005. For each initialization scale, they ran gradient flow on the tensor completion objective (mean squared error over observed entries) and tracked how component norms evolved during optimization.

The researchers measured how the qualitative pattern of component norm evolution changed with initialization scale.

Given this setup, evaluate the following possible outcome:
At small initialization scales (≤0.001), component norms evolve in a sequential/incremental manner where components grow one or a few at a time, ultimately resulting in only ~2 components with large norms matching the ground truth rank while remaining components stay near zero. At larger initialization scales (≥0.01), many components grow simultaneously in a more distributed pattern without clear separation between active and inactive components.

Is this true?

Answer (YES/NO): NO